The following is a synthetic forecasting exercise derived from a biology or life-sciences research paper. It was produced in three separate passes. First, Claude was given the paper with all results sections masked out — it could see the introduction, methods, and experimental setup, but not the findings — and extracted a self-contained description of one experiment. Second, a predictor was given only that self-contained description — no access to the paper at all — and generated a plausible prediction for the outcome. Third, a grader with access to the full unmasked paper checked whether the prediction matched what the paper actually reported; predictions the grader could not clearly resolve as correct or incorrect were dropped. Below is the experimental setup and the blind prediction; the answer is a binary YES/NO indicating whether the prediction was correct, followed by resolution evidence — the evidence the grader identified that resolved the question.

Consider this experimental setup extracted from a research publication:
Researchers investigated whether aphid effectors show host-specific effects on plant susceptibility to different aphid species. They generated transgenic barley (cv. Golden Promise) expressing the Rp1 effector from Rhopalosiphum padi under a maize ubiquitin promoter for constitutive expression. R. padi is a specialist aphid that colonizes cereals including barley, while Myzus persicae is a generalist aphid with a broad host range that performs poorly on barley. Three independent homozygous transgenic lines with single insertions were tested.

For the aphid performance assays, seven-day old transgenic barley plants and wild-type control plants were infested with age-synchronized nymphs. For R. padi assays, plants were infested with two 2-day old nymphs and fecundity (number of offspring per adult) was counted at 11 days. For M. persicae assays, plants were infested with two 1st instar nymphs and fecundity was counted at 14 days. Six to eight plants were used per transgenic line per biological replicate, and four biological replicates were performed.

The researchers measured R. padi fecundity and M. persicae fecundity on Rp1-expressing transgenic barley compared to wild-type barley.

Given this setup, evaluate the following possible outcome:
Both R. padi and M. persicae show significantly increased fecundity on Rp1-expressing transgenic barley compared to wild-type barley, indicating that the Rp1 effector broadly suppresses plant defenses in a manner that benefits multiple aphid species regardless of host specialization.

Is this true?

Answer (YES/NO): NO